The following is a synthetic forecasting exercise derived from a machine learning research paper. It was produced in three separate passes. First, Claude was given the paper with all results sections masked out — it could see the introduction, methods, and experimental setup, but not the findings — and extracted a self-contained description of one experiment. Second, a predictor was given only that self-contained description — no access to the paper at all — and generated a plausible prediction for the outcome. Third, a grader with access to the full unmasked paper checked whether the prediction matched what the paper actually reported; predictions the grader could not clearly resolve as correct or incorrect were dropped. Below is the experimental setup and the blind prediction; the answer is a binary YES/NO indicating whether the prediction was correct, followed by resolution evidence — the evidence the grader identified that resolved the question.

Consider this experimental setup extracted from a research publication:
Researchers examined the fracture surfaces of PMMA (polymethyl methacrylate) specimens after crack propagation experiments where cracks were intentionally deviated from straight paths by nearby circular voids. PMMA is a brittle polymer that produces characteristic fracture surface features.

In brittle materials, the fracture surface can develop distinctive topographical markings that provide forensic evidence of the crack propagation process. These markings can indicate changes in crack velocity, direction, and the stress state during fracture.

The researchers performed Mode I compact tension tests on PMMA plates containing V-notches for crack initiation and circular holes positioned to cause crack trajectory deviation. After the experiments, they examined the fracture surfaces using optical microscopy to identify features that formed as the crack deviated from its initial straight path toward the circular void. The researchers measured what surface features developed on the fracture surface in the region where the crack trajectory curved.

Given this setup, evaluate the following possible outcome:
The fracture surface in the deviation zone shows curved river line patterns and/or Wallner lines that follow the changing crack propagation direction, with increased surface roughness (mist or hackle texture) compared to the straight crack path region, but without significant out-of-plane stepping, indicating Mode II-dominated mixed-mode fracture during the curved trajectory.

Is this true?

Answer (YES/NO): NO